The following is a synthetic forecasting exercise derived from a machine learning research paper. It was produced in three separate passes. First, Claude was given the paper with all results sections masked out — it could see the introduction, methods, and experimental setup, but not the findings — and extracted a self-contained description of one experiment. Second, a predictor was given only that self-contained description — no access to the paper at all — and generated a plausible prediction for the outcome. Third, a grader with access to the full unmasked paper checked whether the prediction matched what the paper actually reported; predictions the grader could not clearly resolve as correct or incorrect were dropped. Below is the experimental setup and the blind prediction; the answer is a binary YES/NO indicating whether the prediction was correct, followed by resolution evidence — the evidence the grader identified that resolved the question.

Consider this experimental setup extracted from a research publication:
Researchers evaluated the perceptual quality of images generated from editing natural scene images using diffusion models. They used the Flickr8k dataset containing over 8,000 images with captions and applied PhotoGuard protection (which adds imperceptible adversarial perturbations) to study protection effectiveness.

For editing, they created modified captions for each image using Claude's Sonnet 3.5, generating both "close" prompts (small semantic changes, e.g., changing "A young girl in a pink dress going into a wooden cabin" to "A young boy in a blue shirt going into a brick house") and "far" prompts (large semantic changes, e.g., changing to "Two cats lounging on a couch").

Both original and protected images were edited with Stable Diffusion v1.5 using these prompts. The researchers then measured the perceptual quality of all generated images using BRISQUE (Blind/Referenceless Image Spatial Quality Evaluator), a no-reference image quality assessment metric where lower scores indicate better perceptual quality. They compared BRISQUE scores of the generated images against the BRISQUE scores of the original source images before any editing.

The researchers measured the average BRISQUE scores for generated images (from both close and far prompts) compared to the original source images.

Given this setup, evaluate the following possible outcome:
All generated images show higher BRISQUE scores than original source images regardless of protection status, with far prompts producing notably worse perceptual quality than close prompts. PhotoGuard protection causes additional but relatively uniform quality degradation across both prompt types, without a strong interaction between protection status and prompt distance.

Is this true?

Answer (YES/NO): NO